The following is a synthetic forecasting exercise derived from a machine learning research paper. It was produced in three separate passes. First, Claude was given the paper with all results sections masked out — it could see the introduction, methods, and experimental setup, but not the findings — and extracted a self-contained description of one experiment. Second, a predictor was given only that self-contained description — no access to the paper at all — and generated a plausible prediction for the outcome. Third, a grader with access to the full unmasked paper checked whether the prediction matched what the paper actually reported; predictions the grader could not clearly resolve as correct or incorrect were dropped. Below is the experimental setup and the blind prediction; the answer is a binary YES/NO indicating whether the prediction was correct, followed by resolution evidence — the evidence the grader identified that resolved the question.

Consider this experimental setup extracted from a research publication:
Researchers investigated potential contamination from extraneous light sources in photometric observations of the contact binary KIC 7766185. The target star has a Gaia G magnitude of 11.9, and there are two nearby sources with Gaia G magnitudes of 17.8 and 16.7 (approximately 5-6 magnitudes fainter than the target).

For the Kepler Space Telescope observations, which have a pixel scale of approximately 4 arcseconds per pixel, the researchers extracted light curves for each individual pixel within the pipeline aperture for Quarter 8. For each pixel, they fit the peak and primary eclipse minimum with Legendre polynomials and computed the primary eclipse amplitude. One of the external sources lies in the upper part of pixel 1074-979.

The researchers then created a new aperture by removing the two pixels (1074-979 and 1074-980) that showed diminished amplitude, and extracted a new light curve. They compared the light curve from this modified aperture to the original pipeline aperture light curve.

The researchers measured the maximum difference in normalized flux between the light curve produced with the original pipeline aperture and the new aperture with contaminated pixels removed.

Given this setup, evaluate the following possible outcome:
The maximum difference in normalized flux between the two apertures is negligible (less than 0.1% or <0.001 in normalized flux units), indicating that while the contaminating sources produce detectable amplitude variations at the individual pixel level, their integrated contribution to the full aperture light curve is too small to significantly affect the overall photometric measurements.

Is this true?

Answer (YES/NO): NO